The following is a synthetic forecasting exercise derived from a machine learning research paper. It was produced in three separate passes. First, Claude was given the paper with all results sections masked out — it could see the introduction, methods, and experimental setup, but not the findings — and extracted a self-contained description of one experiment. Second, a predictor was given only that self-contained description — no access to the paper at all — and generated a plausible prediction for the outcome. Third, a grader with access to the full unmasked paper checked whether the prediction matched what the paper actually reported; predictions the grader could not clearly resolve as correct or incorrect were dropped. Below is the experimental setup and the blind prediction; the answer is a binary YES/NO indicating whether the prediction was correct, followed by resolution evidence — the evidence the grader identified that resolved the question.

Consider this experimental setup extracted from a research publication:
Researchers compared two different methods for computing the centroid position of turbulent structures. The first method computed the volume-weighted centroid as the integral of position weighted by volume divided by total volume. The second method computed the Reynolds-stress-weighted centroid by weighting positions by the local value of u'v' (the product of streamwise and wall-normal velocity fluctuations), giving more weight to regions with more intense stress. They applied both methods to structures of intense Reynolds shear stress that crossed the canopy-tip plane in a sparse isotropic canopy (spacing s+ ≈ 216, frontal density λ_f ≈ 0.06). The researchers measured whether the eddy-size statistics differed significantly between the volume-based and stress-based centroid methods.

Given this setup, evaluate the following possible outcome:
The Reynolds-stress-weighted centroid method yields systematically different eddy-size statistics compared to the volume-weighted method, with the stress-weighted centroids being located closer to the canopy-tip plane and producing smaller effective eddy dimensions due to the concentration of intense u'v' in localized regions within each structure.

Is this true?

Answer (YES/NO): NO